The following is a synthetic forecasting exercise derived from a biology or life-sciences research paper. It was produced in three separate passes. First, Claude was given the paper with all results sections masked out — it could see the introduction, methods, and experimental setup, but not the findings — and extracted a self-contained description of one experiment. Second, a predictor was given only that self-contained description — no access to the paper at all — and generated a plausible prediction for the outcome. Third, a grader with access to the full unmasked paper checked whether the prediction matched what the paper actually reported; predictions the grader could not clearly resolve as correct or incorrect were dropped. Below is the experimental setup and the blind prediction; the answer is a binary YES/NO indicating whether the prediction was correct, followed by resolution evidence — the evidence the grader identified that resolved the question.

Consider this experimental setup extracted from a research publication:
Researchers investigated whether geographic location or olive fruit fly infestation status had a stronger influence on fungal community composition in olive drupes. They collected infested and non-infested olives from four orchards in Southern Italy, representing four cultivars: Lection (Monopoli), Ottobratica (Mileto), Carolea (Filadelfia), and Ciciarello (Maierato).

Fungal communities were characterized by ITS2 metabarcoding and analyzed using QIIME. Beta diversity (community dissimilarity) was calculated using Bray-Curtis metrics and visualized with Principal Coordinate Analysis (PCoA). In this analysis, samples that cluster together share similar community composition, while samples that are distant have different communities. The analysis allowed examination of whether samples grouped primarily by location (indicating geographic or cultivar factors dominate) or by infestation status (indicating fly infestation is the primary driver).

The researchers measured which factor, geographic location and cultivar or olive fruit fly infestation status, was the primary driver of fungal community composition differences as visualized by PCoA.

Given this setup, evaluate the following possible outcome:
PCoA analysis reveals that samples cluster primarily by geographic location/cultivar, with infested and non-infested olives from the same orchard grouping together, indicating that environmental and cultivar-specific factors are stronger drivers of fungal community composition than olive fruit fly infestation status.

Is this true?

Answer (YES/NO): NO